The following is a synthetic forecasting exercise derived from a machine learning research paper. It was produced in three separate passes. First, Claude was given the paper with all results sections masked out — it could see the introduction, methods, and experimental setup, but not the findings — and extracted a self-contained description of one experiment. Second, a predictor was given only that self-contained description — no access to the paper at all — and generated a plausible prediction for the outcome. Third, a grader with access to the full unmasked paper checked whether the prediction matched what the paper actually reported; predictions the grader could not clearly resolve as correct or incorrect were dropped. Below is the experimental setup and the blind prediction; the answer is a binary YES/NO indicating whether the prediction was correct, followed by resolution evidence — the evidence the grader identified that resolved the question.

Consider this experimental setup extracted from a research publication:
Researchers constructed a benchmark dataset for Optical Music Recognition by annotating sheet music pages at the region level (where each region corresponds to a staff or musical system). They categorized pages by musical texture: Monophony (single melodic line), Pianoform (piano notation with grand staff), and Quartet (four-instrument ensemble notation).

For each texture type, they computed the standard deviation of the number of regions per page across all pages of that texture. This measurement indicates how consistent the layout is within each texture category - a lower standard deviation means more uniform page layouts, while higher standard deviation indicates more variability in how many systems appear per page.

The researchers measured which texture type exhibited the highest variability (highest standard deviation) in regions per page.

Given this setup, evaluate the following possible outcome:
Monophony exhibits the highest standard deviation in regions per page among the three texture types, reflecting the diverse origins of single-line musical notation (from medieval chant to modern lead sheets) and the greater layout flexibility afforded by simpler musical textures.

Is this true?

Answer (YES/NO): YES